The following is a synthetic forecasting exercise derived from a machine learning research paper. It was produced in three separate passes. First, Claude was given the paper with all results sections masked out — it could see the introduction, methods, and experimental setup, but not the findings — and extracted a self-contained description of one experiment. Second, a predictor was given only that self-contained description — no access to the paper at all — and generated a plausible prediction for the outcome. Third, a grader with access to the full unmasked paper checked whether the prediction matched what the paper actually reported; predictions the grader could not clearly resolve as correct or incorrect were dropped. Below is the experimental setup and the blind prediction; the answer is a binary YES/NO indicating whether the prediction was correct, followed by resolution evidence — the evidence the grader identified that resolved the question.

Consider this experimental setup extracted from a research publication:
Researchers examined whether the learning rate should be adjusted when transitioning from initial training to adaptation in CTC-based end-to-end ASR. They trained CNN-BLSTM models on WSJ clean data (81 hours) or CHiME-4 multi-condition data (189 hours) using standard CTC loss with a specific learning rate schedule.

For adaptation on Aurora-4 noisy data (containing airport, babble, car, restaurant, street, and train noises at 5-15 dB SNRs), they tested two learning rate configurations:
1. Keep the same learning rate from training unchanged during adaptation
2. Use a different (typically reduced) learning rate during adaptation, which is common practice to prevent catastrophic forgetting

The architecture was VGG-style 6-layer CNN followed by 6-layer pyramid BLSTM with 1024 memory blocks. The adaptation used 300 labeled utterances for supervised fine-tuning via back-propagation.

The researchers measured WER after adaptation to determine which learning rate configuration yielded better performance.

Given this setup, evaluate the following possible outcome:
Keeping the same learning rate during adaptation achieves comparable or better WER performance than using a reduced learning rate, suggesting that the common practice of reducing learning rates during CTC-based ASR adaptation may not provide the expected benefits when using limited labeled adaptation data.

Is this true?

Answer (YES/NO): YES